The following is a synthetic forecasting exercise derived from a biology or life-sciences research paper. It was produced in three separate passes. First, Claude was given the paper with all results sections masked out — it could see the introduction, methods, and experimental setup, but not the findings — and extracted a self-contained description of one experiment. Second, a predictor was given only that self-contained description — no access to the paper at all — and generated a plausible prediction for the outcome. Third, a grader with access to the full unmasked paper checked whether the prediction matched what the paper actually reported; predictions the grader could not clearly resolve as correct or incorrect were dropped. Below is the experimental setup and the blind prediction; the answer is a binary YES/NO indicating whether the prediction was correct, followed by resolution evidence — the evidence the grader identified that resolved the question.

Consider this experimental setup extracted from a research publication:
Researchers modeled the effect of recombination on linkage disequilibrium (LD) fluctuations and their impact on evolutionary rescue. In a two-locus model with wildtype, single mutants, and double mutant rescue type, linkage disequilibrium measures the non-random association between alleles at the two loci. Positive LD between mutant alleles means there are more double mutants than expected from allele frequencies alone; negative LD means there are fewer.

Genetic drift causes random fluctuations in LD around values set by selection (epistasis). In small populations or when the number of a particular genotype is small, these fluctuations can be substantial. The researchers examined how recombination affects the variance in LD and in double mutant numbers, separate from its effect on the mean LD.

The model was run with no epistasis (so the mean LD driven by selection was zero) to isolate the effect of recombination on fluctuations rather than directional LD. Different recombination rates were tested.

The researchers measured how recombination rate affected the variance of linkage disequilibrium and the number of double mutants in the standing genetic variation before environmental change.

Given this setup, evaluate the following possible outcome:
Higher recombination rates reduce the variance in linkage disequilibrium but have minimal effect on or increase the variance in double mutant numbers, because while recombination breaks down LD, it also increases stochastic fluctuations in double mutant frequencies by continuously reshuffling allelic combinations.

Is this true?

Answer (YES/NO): NO